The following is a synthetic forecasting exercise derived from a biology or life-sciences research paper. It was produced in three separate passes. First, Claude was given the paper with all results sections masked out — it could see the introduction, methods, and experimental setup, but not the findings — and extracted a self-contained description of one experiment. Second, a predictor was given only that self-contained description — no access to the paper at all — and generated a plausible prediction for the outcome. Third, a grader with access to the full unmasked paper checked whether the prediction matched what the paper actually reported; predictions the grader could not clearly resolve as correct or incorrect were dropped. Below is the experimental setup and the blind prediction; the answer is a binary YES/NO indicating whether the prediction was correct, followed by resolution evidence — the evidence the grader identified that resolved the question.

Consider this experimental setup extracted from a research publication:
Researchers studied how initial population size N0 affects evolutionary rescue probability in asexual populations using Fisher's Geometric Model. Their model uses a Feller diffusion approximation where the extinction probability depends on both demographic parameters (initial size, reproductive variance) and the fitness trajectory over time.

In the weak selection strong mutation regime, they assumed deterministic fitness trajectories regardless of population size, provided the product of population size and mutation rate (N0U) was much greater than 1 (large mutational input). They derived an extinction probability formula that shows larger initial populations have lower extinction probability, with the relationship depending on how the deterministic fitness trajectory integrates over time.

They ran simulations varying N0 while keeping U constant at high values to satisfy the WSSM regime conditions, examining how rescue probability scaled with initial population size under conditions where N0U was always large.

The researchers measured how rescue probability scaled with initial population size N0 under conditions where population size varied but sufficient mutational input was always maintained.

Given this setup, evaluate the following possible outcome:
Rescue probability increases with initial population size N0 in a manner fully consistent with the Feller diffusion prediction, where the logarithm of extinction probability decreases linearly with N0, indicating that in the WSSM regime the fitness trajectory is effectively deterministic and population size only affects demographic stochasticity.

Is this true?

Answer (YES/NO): YES